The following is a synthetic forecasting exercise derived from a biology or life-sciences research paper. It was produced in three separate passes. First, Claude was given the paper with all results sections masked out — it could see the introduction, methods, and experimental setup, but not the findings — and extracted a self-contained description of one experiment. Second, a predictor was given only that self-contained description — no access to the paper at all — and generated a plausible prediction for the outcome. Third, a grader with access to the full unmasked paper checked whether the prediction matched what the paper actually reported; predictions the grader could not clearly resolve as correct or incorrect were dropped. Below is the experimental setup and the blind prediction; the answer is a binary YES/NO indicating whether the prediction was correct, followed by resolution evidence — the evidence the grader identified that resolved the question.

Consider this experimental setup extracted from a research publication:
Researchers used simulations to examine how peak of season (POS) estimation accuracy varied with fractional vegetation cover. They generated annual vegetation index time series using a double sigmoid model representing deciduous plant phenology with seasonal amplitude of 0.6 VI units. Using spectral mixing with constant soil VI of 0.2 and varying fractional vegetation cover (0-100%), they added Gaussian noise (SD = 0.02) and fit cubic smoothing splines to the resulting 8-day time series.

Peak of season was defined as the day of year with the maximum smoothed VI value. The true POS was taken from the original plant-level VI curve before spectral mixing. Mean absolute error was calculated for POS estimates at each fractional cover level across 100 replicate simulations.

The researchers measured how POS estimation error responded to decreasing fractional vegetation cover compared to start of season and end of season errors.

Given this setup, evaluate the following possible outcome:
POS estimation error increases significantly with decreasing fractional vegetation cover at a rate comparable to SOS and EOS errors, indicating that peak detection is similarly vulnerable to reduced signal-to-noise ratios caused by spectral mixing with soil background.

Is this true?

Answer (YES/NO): NO